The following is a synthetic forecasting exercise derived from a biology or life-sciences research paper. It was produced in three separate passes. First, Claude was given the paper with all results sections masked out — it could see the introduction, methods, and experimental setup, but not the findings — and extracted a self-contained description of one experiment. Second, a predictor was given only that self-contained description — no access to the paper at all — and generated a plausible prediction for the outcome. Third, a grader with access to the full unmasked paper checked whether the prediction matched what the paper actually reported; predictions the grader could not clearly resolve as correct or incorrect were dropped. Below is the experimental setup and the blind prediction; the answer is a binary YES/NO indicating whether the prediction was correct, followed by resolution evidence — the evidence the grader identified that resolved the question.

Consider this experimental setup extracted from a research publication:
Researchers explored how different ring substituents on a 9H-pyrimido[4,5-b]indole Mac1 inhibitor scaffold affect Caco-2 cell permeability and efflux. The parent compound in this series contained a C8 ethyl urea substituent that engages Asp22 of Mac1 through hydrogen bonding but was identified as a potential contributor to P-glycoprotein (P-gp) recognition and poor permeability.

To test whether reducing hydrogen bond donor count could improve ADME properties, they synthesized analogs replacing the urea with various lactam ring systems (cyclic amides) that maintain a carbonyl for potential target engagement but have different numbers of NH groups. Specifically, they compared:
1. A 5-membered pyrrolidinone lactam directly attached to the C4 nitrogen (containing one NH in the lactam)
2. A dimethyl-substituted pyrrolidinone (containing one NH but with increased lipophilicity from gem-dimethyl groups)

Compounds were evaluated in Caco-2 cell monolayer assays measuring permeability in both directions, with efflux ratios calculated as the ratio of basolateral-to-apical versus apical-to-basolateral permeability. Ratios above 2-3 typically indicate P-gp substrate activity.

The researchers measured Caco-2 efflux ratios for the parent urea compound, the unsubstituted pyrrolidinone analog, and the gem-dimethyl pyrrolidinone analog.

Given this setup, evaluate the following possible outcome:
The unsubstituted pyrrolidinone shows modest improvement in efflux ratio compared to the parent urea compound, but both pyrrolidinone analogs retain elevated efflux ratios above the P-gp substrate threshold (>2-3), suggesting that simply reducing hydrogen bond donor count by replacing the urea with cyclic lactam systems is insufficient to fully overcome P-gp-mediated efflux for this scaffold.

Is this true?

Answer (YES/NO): NO